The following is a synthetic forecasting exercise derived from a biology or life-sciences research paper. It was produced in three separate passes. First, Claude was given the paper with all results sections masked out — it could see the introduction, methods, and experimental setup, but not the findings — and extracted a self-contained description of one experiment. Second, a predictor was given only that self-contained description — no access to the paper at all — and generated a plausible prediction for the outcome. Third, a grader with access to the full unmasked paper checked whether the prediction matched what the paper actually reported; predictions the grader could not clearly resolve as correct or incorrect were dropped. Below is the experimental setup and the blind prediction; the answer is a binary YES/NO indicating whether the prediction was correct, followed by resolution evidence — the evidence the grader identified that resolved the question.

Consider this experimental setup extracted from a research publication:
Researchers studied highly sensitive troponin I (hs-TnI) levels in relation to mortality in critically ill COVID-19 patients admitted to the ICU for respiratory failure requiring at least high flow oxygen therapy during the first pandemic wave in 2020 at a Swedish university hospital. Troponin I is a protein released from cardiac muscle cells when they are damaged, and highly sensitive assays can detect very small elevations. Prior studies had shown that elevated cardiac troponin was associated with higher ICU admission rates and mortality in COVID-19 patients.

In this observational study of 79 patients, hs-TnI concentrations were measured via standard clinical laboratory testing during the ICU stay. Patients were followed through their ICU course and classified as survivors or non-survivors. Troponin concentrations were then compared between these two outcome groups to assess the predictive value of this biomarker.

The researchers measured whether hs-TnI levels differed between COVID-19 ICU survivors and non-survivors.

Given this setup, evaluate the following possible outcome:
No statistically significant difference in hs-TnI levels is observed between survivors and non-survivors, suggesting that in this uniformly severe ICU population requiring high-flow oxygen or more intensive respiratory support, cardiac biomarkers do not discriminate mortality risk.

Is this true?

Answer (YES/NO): NO